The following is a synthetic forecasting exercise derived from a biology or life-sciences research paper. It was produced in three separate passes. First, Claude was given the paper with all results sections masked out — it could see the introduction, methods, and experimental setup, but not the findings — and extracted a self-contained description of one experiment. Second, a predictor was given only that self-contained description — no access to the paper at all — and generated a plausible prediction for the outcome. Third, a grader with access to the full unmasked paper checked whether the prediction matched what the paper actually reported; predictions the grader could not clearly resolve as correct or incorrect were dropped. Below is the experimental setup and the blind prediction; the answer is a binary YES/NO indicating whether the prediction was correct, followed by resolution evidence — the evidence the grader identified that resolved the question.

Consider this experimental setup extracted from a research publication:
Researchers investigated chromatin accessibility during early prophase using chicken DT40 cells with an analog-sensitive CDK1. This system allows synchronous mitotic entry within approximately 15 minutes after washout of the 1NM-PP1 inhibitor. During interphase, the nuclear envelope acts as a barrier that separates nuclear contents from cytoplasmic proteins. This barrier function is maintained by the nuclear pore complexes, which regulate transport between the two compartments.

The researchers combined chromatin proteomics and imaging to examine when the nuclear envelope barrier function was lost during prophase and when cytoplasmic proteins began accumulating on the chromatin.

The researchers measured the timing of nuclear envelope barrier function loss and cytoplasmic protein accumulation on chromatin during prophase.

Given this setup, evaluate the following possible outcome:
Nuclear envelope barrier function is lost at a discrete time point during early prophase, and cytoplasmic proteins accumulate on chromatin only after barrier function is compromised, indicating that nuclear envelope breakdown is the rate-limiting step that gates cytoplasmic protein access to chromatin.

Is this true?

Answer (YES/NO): NO